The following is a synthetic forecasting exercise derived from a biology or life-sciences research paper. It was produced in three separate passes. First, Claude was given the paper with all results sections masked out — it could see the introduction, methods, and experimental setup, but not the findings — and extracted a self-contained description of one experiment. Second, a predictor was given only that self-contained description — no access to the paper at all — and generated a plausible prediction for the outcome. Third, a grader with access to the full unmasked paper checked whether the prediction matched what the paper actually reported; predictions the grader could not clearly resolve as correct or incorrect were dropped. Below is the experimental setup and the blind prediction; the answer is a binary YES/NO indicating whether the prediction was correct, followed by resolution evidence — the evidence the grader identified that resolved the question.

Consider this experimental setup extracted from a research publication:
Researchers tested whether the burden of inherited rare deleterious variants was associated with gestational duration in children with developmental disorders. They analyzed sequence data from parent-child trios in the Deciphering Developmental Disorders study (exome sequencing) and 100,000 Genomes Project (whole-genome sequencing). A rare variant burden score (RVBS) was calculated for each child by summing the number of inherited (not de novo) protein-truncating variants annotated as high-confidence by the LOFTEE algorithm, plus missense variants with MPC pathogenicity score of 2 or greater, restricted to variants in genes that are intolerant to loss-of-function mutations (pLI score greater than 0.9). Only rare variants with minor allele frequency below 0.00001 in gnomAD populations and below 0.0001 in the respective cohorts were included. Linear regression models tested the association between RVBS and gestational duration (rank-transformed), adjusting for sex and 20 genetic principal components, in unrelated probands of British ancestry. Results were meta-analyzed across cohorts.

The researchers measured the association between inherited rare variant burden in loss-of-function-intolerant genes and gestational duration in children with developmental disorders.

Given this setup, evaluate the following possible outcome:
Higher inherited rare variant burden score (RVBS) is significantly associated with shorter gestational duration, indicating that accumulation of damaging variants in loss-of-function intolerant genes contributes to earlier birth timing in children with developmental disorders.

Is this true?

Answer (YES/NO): NO